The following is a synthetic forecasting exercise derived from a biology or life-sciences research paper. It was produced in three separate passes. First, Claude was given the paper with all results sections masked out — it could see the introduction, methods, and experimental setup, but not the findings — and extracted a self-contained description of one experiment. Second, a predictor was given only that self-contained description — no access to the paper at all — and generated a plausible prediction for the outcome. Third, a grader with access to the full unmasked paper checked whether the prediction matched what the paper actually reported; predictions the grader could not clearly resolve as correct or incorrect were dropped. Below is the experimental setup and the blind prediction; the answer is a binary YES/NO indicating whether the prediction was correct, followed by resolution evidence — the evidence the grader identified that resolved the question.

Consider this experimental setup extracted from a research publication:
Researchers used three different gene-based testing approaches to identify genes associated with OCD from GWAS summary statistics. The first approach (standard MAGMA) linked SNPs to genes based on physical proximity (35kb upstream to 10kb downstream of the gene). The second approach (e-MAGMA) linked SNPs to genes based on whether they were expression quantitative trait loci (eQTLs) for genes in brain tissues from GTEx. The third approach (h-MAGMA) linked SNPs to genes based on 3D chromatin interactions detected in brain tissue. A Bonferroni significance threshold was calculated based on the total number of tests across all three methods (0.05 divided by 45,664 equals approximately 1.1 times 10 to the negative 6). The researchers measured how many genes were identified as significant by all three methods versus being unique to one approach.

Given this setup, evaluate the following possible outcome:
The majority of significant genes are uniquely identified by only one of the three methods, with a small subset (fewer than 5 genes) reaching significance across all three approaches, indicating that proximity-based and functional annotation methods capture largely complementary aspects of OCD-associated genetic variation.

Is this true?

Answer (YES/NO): YES